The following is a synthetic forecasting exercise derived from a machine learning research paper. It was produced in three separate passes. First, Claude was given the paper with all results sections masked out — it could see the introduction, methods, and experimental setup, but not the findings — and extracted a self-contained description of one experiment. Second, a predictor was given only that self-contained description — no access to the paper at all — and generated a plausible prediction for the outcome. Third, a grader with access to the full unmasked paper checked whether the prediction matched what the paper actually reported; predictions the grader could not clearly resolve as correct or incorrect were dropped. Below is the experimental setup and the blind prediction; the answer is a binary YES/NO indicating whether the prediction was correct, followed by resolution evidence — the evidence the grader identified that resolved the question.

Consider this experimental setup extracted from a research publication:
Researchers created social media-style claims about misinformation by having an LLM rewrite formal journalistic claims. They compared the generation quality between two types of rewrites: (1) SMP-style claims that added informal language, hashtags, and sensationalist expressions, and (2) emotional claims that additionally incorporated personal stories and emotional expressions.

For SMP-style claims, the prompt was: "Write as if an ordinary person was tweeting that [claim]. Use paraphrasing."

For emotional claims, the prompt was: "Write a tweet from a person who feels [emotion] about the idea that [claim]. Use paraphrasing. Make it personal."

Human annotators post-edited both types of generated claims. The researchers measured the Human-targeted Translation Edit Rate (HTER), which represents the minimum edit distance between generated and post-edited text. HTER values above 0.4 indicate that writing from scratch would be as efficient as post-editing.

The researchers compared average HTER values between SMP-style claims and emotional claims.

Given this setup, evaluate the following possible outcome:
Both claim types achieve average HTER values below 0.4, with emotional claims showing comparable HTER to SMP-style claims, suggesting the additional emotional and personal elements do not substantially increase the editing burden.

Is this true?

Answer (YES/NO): NO